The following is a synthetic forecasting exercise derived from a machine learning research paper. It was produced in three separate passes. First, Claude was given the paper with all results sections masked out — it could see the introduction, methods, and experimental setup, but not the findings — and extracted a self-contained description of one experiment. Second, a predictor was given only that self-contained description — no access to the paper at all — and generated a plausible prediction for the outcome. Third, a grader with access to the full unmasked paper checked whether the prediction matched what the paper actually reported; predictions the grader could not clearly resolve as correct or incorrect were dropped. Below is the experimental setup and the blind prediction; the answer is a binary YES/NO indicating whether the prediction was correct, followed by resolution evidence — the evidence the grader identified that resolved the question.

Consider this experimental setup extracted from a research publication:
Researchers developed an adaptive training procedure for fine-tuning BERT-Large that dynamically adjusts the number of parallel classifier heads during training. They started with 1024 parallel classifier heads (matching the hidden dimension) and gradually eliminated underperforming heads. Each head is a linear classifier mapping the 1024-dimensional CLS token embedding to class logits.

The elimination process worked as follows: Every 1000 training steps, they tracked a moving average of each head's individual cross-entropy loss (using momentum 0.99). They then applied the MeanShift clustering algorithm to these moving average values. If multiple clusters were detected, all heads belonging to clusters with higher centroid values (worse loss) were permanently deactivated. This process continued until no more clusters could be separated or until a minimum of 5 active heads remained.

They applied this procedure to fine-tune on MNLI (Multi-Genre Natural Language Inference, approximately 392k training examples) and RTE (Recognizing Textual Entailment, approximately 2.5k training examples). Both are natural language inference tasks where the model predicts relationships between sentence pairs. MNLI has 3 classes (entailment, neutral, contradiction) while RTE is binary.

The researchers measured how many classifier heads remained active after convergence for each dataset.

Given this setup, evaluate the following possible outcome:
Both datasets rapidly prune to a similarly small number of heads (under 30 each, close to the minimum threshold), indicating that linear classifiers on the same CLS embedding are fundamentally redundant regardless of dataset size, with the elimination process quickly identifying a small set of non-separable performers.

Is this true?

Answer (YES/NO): NO